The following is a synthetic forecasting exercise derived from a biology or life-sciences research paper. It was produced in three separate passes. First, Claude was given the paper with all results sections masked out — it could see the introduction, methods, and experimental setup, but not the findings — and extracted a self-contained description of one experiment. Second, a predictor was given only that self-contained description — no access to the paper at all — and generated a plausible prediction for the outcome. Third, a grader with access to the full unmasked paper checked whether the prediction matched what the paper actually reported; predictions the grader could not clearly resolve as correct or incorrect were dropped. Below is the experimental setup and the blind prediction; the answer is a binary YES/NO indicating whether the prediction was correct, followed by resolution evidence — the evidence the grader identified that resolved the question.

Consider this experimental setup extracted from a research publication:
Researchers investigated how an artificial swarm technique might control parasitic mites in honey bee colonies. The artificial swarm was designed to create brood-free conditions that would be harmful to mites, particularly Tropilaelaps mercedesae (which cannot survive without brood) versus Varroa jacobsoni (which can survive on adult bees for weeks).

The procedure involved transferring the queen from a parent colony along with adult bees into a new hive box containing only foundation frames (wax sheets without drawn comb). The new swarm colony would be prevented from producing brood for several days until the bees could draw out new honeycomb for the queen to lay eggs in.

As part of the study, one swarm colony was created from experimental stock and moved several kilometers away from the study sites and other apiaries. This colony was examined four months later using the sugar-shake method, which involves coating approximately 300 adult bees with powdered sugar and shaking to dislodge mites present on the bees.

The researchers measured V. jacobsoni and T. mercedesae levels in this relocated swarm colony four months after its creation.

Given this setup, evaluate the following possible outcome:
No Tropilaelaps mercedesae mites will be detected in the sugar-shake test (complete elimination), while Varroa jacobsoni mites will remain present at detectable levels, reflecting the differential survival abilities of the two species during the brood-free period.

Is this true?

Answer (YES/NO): YES